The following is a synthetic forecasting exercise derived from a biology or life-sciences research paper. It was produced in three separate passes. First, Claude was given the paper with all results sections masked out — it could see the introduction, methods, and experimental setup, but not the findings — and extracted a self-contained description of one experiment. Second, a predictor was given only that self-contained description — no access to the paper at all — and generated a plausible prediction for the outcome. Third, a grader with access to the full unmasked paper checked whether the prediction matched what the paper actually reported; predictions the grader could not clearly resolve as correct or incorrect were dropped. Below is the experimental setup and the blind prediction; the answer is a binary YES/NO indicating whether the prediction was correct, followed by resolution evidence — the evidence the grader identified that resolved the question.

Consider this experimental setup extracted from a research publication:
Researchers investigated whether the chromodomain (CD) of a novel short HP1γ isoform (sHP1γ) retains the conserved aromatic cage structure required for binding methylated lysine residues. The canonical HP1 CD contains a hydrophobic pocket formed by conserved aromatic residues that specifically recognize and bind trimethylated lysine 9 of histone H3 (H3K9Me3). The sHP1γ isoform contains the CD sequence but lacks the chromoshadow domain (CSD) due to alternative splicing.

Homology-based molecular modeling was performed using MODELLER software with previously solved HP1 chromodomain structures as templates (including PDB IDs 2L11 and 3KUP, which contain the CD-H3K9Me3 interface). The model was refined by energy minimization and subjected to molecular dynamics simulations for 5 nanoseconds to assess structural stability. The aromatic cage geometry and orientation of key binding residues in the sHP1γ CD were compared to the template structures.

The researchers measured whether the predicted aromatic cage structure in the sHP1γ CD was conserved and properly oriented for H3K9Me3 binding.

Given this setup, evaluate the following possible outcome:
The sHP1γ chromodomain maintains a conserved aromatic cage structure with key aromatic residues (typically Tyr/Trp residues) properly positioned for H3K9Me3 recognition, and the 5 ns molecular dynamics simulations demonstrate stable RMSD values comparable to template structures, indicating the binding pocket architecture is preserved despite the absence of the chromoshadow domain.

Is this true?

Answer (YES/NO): YES